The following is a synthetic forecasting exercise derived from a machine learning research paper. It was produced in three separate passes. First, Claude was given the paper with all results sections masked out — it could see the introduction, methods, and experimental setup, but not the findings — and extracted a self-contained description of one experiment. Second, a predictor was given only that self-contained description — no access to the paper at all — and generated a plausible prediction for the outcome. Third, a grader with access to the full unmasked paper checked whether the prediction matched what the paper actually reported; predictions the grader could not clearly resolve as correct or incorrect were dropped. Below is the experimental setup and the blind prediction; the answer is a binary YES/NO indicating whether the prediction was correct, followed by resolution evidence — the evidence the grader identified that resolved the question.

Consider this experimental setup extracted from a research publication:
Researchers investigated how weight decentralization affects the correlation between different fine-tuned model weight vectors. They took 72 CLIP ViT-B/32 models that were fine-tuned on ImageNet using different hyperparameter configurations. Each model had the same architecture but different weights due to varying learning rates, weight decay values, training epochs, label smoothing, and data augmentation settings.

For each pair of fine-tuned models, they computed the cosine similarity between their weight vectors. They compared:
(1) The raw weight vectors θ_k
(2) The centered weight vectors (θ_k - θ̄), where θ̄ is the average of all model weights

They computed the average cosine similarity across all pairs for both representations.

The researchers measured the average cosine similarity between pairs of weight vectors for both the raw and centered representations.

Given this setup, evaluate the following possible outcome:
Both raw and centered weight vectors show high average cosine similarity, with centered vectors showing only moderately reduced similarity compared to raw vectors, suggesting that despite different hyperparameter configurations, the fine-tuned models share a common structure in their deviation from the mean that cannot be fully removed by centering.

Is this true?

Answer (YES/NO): NO